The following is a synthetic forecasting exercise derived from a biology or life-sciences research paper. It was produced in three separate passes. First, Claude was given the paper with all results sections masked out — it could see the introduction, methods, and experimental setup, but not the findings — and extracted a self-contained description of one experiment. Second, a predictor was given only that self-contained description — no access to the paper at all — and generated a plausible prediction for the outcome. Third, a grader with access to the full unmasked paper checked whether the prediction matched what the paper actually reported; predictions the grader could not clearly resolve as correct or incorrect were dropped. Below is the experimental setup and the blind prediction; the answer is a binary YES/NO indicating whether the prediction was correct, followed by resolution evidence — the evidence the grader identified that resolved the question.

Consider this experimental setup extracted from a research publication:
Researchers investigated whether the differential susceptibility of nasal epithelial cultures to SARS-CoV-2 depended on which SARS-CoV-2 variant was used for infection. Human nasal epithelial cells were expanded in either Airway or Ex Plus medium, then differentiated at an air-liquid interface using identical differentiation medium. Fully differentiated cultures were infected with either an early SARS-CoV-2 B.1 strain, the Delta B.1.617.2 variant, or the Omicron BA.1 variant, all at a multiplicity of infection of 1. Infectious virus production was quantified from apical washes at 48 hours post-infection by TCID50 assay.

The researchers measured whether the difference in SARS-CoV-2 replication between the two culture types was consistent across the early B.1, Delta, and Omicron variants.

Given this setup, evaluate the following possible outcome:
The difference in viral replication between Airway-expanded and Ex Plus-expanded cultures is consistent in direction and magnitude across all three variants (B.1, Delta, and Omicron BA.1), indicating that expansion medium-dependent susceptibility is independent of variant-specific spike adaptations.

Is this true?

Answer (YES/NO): NO